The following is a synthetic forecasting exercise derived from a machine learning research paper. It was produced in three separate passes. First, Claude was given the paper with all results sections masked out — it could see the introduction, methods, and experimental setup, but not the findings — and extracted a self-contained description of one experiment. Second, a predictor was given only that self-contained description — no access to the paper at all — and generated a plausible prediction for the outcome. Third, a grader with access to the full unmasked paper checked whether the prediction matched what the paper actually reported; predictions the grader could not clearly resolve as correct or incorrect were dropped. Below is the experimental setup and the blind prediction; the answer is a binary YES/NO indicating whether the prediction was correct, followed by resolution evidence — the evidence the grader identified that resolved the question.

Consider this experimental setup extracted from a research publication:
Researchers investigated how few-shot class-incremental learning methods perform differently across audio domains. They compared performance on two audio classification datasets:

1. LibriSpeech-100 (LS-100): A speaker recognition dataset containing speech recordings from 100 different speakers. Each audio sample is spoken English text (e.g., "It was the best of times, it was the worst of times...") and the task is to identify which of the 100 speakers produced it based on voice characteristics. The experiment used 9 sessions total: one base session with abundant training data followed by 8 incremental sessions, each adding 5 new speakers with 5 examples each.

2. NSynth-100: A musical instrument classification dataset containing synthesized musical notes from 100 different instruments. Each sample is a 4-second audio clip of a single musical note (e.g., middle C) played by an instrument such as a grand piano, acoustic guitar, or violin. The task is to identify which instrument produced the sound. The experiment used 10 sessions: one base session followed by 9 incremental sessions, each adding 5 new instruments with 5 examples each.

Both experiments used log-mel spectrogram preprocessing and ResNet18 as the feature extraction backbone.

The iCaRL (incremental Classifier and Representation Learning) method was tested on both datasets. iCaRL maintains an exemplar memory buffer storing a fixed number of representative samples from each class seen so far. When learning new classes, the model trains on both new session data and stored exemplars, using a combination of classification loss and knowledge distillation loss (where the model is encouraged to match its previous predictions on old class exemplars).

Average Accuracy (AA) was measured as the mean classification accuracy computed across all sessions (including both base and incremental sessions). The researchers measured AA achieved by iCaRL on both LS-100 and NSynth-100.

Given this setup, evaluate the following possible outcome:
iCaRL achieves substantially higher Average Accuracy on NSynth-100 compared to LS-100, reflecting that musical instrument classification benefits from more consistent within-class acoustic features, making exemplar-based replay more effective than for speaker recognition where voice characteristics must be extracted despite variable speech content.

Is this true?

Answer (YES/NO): YES